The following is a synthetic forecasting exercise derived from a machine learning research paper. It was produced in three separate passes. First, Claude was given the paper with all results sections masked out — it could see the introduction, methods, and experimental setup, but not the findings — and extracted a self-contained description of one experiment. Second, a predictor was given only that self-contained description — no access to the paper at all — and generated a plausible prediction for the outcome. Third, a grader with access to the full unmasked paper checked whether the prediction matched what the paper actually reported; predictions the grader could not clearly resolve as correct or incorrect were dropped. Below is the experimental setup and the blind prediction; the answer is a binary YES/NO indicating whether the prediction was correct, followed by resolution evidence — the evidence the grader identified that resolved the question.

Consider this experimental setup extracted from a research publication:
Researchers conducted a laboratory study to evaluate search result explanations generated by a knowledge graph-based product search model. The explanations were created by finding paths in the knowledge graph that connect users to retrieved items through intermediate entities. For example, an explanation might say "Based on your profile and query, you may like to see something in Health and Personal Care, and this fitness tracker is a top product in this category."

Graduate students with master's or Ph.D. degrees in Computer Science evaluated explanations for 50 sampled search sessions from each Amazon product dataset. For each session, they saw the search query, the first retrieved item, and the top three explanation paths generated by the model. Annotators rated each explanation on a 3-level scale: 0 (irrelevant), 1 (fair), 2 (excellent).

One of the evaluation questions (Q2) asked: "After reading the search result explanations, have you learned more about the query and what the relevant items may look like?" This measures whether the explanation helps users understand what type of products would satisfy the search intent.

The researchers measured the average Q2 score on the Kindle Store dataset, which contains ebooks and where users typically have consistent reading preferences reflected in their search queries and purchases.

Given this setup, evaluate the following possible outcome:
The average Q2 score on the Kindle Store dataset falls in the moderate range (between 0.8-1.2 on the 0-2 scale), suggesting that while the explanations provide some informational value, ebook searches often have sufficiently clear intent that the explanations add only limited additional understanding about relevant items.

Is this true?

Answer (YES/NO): NO